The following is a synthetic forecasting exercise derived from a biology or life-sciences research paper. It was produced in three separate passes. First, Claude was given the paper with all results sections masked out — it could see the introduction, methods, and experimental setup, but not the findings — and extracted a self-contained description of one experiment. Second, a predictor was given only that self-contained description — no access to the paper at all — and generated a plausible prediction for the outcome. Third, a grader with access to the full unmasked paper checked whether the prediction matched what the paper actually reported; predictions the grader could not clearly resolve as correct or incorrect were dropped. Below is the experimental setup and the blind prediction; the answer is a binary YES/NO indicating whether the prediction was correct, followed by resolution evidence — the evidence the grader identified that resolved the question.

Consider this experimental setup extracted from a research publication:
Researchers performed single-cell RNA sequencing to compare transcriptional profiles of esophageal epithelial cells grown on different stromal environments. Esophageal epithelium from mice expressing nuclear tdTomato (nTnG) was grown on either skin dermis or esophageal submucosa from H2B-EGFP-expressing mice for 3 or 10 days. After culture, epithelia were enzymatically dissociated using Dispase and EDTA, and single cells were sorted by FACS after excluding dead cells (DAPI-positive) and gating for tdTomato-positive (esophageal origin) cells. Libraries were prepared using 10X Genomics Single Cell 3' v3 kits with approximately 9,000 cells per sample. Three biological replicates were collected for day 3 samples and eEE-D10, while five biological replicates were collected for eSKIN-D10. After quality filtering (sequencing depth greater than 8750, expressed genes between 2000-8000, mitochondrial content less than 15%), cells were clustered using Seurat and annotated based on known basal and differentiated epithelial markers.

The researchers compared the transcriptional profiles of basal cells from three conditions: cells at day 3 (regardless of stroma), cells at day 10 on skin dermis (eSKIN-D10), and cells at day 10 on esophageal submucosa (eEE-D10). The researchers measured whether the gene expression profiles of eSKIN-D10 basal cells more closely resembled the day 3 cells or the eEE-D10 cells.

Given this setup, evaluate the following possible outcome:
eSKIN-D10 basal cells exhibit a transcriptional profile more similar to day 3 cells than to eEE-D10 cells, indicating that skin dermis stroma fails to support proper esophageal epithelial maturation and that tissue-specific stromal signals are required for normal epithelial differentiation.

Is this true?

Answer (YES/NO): NO